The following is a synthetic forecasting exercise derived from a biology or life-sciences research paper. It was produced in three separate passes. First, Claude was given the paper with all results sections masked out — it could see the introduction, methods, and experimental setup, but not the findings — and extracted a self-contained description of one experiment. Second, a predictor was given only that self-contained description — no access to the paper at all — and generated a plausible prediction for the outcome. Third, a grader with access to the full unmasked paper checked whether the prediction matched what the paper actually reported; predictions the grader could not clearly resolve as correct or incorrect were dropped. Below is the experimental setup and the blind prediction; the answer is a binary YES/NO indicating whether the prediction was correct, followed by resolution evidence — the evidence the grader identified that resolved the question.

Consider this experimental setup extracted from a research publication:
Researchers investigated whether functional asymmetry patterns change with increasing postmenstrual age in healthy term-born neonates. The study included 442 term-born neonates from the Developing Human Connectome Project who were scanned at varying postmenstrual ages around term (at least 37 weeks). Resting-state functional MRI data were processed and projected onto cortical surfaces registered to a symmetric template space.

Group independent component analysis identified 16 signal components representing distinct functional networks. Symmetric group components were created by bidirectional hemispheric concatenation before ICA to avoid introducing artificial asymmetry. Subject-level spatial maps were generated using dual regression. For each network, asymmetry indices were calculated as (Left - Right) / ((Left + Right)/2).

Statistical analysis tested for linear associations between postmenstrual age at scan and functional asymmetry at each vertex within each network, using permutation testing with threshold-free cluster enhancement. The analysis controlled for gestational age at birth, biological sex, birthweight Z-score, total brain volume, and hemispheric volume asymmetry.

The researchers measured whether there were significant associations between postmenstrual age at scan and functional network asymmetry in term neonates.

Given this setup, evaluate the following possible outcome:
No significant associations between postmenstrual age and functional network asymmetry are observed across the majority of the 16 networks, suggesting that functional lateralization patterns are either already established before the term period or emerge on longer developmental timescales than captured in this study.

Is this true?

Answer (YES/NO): YES